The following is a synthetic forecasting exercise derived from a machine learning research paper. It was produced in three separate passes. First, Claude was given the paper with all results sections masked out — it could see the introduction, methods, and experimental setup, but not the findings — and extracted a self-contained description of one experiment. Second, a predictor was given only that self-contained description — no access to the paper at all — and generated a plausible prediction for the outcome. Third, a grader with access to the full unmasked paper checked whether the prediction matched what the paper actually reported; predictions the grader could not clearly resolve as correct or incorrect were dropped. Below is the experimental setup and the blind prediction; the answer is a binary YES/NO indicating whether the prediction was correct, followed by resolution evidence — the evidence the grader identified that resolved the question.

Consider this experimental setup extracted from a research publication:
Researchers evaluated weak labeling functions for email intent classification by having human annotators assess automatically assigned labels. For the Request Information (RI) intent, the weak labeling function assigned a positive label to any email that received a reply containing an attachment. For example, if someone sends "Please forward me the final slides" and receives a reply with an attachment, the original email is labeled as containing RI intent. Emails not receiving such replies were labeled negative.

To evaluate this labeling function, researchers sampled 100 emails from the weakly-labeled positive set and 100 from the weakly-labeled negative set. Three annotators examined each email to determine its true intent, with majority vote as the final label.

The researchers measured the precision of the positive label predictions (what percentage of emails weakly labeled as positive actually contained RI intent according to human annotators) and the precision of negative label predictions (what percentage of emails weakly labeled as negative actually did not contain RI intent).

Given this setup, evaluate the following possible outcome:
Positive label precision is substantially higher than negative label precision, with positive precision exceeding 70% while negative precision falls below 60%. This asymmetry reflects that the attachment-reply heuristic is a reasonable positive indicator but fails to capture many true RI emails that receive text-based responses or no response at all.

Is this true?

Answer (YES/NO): NO